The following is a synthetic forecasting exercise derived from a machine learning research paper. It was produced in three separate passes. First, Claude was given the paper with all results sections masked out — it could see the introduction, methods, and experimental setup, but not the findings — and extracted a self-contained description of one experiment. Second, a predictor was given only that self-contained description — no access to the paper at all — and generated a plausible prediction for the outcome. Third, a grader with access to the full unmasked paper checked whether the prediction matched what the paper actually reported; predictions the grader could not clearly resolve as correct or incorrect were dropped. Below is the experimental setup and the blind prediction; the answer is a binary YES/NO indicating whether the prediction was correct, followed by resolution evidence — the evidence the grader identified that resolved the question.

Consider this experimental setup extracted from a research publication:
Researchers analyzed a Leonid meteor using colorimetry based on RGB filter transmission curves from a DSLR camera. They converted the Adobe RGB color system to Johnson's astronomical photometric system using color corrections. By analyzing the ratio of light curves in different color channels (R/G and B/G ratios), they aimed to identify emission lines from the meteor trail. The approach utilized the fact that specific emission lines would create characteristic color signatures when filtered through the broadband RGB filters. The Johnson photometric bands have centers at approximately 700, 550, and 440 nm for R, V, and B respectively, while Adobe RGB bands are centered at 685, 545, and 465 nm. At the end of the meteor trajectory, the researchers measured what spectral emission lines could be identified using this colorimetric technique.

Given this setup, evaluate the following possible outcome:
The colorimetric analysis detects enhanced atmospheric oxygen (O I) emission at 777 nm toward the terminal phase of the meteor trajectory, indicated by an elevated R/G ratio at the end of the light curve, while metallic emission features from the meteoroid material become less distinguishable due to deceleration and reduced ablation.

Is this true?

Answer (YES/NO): NO